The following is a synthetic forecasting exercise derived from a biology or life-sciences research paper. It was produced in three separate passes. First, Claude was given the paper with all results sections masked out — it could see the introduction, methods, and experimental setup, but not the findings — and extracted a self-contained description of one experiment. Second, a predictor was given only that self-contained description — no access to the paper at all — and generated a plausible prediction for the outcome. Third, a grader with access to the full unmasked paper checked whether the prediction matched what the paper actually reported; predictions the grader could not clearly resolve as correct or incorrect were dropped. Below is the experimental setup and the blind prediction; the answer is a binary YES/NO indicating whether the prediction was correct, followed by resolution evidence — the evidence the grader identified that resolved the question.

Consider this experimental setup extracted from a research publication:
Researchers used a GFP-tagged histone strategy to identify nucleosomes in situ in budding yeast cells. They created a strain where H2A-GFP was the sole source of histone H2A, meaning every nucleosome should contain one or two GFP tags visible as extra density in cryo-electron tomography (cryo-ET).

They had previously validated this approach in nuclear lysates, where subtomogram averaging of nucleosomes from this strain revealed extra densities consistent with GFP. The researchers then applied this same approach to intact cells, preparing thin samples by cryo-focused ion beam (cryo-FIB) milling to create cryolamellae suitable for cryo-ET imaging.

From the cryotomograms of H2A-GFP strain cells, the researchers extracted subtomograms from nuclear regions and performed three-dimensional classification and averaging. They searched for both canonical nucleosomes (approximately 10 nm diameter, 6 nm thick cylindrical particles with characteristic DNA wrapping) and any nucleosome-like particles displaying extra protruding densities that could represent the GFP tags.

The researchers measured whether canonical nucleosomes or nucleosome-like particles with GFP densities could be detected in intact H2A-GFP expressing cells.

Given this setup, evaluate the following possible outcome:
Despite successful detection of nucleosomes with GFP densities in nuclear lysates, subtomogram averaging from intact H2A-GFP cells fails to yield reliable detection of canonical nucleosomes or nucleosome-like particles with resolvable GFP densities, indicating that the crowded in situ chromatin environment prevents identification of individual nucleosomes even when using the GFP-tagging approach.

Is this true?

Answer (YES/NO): NO